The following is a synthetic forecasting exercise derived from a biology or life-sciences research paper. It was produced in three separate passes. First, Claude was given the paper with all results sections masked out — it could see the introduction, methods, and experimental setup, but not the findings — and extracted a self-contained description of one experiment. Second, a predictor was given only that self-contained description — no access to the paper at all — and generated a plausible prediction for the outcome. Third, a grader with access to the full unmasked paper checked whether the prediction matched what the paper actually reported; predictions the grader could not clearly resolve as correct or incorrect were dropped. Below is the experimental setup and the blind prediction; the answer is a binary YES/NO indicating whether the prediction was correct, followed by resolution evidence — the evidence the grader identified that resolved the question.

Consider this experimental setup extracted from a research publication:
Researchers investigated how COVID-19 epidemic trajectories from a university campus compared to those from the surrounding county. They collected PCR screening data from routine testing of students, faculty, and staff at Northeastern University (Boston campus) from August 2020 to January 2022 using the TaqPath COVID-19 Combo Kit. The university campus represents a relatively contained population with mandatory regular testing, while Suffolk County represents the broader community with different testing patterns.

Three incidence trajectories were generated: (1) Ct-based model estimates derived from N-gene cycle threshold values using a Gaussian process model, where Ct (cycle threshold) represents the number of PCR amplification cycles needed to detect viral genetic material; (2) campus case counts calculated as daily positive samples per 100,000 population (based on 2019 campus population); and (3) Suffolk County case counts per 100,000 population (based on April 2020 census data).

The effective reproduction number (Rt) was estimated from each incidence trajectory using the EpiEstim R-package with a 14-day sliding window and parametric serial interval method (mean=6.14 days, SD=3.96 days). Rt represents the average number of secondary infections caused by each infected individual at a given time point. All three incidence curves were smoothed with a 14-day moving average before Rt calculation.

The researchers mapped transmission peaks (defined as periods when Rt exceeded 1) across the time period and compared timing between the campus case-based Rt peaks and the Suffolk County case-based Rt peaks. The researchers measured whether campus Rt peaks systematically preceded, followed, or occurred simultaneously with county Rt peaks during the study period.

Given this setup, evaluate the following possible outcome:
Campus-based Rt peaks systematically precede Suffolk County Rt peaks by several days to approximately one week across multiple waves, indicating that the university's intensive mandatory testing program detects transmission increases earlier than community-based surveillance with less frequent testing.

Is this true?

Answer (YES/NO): NO